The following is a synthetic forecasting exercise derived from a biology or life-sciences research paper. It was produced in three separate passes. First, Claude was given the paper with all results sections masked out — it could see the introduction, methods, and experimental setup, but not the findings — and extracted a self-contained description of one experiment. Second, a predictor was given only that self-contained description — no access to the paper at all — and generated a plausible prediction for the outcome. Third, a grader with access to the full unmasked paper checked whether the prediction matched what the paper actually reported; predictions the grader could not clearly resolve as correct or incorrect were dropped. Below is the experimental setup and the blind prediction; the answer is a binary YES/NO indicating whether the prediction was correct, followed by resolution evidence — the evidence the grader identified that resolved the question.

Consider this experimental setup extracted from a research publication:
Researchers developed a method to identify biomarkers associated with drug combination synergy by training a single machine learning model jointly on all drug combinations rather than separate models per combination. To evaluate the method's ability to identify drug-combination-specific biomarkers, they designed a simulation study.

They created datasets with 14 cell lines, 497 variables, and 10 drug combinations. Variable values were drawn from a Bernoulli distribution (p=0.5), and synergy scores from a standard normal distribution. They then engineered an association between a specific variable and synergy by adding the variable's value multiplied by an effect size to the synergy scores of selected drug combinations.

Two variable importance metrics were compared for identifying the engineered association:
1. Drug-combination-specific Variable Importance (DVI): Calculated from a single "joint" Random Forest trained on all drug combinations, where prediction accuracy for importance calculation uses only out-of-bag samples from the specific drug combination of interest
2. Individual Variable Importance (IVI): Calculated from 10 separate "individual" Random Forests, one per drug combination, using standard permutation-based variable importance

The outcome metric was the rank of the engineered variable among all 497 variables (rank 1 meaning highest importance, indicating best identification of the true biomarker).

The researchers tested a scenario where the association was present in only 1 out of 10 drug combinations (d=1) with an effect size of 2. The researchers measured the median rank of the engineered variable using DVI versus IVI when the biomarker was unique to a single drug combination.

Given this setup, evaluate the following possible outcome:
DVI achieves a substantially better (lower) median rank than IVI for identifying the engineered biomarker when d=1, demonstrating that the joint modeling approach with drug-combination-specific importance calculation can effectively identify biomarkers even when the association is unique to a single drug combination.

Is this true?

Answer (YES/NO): NO